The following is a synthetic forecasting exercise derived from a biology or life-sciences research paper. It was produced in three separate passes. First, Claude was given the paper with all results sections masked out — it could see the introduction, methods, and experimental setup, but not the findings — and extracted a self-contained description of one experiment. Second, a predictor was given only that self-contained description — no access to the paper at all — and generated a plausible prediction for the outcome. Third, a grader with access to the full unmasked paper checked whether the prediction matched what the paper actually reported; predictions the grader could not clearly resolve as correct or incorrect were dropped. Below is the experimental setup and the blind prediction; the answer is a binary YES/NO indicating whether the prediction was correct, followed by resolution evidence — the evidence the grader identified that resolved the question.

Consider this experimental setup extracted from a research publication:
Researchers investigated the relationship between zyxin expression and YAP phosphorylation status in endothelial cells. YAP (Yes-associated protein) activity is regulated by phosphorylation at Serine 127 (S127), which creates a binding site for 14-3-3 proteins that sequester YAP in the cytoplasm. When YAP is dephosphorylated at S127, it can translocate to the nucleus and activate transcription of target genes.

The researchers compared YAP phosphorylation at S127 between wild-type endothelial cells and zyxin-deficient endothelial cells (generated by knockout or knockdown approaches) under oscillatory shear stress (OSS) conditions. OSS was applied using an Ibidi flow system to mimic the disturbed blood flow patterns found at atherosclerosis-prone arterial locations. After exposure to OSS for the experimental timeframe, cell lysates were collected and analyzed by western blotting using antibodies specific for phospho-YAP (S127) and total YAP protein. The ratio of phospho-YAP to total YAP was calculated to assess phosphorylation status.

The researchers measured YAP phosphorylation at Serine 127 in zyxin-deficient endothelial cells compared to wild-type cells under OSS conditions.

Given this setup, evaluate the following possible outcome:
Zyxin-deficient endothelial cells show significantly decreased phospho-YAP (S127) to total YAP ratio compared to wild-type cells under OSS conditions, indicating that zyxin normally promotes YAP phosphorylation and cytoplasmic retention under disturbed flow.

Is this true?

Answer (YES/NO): NO